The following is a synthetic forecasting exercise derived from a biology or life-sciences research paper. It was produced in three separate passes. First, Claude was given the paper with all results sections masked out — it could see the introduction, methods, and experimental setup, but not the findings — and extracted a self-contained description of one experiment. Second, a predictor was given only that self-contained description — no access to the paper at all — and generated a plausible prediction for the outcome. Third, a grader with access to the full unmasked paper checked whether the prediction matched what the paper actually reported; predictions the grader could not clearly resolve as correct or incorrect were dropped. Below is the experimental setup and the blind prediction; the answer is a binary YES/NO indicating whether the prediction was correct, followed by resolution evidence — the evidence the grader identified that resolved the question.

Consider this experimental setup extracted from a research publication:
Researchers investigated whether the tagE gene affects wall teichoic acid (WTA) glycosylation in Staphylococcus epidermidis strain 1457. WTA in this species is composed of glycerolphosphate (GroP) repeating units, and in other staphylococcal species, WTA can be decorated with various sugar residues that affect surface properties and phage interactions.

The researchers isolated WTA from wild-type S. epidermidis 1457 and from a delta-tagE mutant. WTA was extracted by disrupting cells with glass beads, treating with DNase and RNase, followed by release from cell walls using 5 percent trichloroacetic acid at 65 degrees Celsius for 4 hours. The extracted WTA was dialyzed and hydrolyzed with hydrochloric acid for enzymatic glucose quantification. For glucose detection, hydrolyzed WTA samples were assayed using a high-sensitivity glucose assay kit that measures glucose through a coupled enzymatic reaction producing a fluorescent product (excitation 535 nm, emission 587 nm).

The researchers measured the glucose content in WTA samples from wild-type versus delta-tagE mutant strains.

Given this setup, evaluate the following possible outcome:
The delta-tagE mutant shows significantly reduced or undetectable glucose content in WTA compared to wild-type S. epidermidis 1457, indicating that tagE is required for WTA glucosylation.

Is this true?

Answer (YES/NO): YES